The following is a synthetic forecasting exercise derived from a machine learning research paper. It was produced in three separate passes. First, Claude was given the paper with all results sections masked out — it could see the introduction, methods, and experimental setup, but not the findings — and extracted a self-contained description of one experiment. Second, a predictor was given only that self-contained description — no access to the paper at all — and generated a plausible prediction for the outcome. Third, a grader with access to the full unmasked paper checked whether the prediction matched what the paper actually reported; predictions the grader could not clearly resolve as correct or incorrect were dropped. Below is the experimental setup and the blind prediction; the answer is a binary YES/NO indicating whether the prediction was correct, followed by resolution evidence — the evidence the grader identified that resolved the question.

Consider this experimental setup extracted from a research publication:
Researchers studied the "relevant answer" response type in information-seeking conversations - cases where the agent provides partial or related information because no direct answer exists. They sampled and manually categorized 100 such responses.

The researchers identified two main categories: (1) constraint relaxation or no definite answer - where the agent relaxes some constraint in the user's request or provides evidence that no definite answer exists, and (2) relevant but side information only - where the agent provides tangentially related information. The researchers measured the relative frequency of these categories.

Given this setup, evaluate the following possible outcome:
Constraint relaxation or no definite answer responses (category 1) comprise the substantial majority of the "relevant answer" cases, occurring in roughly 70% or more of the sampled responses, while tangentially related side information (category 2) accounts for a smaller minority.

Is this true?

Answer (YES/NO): YES